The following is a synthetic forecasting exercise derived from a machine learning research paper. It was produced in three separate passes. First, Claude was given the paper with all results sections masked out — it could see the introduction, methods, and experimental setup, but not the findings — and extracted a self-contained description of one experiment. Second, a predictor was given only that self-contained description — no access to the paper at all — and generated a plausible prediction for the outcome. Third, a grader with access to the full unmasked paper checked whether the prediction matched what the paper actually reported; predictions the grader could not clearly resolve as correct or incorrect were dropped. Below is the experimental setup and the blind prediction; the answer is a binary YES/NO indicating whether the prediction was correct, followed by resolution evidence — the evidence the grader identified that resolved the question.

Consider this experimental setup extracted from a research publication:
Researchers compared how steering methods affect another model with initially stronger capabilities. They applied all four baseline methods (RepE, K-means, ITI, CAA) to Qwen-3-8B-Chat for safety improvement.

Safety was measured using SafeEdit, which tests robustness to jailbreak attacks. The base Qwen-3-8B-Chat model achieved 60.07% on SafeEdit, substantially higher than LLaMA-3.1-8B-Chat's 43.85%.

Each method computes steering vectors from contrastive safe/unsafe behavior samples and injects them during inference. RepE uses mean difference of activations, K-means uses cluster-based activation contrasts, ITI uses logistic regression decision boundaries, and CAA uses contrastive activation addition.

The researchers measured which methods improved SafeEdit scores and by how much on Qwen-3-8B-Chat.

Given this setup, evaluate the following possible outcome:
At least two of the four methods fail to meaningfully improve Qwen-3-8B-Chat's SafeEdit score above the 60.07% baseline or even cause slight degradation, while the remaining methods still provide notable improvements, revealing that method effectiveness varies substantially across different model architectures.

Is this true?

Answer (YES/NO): NO